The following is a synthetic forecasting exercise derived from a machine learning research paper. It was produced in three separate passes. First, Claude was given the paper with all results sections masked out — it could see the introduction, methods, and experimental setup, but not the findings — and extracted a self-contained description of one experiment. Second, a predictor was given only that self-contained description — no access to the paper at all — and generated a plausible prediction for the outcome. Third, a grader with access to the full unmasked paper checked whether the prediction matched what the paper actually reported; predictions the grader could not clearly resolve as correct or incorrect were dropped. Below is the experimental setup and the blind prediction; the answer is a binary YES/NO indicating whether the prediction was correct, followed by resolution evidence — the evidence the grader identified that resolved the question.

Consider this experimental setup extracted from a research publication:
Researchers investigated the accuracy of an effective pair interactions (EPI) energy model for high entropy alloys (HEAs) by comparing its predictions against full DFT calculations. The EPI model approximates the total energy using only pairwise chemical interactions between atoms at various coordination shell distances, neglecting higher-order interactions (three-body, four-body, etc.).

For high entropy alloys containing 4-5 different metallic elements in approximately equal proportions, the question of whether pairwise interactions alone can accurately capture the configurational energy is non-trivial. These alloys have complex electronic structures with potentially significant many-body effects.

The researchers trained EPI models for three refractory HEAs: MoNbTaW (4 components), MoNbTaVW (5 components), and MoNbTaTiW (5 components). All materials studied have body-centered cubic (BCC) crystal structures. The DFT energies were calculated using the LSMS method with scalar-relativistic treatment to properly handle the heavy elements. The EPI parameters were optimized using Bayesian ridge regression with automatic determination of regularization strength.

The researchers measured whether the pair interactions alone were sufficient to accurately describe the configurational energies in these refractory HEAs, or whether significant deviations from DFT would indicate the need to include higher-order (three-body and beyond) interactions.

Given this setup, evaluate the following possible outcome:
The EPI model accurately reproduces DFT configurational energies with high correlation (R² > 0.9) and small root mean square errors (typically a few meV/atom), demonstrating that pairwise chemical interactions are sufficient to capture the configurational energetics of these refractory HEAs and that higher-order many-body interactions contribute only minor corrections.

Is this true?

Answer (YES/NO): YES